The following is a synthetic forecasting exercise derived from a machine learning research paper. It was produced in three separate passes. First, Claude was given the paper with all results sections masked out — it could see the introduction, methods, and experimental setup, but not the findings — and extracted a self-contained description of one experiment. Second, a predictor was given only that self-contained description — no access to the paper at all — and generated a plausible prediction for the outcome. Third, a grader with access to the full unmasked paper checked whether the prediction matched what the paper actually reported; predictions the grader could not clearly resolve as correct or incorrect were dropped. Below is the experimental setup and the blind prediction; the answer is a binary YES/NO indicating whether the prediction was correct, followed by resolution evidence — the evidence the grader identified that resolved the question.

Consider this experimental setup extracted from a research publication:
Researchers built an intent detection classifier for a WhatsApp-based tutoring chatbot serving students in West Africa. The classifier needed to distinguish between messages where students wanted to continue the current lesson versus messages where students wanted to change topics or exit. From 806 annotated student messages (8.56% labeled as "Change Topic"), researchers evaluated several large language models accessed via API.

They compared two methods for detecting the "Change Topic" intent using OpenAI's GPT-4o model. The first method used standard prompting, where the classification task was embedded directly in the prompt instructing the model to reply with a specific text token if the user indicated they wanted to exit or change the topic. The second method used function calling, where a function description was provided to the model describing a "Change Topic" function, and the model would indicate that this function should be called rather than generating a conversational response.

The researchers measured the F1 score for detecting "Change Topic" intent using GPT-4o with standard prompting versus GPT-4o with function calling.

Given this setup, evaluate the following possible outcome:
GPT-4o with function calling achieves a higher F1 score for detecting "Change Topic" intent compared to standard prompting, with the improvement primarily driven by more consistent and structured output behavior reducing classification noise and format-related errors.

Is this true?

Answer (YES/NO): NO